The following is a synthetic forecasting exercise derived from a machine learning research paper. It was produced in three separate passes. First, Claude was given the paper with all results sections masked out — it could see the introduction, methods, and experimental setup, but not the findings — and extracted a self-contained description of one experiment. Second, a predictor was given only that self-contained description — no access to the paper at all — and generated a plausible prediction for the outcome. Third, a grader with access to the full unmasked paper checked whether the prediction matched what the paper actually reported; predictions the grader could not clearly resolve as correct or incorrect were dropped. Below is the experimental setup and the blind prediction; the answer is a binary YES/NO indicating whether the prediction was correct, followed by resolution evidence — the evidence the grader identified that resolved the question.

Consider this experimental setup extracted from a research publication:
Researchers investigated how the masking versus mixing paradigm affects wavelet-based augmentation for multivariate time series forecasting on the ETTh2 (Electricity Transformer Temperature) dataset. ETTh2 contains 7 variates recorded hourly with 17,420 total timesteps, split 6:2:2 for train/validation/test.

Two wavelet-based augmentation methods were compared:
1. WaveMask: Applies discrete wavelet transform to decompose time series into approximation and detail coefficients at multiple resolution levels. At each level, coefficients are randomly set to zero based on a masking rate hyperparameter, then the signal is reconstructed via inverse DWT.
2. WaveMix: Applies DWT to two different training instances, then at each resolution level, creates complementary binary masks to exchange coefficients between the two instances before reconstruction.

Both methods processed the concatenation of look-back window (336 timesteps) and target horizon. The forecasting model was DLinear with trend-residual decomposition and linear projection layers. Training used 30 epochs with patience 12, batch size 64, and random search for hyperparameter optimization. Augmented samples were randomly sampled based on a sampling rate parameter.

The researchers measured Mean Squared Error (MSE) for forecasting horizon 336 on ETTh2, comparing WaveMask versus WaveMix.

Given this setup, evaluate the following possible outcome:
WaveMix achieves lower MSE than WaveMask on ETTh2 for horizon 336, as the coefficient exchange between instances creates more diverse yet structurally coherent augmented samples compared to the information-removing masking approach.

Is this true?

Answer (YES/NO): YES